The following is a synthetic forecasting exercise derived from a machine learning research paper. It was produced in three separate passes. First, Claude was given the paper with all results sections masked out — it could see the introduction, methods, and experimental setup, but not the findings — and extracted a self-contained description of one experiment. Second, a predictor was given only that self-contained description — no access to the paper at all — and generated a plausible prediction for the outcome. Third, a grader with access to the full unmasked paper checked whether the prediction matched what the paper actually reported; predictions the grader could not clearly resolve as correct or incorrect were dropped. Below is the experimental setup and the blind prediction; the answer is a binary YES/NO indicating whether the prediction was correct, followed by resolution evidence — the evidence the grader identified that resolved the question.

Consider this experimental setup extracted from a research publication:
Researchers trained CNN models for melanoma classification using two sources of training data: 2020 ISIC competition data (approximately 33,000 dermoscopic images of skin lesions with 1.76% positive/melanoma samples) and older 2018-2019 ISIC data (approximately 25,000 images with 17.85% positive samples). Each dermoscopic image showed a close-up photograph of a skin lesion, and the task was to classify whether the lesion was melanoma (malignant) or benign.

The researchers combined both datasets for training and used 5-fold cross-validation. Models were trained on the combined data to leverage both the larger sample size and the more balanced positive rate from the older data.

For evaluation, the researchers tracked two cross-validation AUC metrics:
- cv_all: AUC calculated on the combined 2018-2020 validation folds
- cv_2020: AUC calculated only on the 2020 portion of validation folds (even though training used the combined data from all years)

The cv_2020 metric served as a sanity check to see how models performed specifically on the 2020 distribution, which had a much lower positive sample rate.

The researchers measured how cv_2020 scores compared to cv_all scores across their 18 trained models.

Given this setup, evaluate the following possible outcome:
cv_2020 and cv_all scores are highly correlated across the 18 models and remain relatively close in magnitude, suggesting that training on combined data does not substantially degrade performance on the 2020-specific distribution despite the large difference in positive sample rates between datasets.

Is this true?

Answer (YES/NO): NO